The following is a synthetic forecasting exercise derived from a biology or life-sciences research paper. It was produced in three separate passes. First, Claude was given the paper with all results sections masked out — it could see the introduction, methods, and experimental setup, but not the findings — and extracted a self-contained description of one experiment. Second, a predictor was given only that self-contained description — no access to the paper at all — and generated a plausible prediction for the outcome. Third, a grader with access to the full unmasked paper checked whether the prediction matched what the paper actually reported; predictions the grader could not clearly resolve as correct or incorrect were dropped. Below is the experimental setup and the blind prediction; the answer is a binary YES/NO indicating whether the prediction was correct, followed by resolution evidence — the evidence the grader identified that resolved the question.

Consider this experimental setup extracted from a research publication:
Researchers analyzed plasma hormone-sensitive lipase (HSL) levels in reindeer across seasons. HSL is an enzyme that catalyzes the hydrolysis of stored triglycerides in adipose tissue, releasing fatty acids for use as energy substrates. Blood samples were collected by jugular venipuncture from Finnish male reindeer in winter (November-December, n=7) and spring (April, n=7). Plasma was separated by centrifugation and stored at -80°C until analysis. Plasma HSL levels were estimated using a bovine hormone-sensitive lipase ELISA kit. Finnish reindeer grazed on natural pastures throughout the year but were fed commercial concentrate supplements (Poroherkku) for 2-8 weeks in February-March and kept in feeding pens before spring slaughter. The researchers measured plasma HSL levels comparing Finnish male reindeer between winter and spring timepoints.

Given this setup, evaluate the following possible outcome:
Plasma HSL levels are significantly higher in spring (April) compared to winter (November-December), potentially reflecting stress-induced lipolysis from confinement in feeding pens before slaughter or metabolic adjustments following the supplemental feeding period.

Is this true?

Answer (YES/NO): NO